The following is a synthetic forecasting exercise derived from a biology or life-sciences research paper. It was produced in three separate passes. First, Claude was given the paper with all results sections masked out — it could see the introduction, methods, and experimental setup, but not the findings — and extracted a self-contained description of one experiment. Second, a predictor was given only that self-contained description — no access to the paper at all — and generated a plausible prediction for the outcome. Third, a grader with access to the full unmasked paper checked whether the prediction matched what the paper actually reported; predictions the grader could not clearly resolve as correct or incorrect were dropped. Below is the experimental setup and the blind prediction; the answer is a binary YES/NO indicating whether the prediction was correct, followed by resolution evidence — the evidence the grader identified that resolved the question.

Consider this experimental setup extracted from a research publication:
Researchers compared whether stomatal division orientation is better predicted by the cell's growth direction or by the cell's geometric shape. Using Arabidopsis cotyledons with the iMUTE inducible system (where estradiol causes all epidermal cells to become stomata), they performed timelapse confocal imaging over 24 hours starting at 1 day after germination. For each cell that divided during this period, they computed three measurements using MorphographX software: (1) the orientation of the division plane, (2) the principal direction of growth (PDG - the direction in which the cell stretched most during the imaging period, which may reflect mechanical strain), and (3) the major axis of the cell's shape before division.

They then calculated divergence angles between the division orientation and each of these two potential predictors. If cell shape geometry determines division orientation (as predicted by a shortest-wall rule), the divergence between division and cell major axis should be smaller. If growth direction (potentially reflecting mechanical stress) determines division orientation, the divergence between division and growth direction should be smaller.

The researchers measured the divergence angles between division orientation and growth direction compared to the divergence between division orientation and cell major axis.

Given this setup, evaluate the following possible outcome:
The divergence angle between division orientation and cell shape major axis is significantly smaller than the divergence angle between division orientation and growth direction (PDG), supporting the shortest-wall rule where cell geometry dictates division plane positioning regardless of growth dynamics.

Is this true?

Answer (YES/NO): NO